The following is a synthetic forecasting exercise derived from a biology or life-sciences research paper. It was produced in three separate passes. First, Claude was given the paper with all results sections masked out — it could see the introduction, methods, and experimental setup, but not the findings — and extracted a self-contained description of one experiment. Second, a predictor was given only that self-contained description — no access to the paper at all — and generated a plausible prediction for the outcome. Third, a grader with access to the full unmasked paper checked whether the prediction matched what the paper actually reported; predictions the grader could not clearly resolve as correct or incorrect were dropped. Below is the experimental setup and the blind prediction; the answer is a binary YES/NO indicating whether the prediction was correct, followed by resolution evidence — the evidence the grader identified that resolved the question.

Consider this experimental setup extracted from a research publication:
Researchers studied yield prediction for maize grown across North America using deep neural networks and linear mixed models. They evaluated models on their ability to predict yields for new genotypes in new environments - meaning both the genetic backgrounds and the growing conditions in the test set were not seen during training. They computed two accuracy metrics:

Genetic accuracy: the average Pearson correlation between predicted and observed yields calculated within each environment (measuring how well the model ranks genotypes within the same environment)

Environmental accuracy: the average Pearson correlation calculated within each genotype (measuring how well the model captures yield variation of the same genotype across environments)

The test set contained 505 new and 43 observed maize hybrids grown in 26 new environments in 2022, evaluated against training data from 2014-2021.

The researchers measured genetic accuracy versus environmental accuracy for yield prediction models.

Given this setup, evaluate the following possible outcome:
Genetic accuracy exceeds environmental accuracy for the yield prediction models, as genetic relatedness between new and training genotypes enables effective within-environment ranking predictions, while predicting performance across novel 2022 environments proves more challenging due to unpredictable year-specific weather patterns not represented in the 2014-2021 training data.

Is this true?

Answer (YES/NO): NO